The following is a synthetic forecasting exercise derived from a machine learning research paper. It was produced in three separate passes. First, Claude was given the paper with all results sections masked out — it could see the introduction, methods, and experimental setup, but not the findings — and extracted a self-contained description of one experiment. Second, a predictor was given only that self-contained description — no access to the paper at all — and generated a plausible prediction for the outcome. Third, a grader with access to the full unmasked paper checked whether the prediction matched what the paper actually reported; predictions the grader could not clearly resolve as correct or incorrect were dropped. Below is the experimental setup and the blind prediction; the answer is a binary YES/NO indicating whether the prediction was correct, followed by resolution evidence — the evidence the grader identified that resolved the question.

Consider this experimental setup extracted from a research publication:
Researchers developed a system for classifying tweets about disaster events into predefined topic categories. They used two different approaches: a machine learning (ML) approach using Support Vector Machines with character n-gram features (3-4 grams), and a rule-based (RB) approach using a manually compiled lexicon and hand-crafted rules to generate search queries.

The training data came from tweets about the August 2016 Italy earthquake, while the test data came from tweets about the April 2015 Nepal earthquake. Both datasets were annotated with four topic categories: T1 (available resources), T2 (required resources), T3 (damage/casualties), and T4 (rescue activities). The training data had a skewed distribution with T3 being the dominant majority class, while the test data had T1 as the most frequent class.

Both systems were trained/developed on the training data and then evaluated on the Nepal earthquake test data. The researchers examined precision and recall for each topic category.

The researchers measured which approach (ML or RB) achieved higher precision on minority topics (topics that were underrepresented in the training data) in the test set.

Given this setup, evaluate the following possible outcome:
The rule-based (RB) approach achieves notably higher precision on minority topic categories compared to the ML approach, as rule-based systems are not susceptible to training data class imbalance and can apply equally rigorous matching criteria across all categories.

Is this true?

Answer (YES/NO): NO